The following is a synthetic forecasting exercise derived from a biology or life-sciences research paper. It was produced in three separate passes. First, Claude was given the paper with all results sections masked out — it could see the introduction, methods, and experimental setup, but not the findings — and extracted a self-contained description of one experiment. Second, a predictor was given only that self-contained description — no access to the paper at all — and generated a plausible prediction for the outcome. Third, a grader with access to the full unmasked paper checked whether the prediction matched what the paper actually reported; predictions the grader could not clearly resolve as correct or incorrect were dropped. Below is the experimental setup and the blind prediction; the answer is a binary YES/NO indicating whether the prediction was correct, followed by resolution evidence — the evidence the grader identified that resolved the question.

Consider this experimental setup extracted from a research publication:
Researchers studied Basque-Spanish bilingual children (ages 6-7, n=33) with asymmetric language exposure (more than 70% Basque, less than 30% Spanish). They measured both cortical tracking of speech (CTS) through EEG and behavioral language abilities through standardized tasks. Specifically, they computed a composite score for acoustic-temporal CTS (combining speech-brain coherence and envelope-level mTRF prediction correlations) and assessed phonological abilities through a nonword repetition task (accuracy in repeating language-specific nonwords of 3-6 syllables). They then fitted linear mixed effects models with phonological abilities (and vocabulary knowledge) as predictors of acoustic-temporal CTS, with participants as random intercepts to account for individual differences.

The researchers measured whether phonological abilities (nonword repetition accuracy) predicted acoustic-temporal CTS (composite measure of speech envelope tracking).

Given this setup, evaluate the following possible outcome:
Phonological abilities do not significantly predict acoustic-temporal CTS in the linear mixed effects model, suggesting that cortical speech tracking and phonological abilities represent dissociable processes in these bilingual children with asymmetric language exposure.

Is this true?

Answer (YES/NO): NO